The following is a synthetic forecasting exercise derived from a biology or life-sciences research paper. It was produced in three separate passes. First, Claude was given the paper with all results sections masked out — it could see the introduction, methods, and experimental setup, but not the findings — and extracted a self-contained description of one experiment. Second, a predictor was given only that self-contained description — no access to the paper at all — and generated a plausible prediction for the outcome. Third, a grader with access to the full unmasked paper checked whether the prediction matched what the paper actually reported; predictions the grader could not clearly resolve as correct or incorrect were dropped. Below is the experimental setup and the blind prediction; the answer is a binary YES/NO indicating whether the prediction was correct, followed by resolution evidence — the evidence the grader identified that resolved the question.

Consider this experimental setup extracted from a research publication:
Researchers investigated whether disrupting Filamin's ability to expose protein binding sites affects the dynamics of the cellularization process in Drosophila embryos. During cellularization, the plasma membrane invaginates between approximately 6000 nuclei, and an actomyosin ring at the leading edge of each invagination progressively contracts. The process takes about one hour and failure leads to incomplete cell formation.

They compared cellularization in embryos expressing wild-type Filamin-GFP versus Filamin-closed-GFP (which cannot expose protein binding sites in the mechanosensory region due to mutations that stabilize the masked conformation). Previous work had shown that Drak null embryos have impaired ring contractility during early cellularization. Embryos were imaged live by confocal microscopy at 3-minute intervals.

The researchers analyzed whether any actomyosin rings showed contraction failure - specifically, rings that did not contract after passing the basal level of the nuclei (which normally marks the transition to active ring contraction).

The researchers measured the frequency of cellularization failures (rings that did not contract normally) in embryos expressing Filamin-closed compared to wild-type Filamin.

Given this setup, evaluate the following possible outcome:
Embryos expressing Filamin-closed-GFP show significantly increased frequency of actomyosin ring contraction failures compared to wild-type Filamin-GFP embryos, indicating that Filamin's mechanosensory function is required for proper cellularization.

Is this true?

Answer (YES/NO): NO